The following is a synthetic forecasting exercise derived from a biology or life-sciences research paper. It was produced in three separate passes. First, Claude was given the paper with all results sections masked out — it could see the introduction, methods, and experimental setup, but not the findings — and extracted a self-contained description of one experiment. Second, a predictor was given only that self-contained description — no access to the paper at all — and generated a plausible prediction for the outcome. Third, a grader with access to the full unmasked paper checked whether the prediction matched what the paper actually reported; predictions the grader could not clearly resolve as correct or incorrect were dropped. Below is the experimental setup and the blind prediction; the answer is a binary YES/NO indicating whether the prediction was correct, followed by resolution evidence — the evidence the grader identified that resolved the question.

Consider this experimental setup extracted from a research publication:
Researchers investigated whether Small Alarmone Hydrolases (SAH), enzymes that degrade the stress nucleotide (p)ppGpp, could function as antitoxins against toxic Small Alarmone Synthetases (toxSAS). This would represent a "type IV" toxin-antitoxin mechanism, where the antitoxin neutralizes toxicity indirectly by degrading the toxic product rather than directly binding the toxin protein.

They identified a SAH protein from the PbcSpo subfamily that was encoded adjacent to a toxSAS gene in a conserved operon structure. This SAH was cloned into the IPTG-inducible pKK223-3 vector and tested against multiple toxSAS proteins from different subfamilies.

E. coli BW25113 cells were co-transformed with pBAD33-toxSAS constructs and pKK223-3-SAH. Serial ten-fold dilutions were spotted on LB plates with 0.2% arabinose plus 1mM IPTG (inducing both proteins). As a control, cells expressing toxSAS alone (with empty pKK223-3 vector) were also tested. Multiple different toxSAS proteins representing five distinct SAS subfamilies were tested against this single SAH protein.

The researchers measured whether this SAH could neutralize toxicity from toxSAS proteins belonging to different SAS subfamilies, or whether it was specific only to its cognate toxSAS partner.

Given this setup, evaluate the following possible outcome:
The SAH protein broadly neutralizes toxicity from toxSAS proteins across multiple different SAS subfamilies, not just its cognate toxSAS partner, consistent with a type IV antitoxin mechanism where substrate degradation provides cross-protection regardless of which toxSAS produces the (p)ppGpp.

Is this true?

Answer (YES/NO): YES